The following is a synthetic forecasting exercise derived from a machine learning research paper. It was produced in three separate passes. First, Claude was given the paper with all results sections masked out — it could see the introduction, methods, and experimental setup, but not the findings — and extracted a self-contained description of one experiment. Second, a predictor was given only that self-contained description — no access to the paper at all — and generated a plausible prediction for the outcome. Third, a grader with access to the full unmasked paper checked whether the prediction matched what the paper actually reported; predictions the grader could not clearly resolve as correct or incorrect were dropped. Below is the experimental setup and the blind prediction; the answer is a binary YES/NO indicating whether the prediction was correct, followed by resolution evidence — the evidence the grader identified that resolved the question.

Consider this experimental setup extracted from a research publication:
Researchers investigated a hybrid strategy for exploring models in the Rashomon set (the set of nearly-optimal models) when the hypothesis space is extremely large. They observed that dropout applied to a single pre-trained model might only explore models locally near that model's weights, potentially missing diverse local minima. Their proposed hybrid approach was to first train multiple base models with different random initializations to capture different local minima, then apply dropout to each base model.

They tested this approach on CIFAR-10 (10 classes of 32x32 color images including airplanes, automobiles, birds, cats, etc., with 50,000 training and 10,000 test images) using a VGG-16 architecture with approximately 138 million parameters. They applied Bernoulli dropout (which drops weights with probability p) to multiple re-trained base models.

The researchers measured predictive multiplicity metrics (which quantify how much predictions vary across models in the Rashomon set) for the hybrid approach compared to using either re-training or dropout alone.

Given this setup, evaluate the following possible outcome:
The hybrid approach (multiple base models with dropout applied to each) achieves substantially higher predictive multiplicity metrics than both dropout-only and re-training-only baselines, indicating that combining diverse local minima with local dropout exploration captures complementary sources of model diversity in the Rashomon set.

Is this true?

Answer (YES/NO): NO